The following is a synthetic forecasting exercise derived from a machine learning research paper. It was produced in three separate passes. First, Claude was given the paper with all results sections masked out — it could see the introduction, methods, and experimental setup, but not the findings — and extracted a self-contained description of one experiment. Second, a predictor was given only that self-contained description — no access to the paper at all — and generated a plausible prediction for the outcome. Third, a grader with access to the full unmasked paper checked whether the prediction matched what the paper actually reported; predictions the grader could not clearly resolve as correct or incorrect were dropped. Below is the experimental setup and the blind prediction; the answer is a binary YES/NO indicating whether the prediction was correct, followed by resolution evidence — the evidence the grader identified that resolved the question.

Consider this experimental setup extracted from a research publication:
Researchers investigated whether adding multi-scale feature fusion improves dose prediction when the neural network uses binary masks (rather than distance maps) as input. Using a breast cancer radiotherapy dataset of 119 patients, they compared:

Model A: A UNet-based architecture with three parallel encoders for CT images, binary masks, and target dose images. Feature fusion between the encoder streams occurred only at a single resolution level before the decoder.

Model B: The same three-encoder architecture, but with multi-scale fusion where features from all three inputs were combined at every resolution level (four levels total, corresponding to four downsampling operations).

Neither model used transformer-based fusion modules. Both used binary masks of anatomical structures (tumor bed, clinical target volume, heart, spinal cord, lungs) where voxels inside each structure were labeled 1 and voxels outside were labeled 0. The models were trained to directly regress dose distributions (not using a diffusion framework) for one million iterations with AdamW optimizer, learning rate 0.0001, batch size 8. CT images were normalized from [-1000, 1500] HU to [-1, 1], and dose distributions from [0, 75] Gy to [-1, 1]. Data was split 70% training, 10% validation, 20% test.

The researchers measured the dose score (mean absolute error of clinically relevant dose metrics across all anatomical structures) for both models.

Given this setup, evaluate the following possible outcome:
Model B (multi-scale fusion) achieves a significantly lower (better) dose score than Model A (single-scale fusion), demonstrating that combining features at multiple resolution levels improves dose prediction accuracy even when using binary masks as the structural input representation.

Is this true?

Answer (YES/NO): YES